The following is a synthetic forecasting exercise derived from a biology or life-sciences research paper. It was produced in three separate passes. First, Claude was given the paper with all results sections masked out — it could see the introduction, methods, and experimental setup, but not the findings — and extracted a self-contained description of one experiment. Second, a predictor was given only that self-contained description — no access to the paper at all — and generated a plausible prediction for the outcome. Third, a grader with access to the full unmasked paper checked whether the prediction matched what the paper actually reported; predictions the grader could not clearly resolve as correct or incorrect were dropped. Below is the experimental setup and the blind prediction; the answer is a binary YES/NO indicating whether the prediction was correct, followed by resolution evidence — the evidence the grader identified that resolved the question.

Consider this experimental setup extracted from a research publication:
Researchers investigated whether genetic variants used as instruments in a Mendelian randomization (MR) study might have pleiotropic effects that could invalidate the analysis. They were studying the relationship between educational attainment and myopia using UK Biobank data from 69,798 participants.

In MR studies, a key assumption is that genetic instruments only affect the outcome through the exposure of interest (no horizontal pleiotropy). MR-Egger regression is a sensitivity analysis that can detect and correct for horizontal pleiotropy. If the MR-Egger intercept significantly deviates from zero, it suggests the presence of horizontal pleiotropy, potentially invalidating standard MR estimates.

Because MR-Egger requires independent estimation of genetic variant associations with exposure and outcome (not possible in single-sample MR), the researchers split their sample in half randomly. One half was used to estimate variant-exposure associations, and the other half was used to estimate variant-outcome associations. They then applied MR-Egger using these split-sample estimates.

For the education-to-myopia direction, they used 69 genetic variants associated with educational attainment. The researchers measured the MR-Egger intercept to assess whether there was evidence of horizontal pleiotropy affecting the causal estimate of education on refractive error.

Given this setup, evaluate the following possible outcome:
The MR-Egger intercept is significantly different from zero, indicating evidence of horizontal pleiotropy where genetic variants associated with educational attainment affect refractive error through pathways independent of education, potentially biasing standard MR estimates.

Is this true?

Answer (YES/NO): NO